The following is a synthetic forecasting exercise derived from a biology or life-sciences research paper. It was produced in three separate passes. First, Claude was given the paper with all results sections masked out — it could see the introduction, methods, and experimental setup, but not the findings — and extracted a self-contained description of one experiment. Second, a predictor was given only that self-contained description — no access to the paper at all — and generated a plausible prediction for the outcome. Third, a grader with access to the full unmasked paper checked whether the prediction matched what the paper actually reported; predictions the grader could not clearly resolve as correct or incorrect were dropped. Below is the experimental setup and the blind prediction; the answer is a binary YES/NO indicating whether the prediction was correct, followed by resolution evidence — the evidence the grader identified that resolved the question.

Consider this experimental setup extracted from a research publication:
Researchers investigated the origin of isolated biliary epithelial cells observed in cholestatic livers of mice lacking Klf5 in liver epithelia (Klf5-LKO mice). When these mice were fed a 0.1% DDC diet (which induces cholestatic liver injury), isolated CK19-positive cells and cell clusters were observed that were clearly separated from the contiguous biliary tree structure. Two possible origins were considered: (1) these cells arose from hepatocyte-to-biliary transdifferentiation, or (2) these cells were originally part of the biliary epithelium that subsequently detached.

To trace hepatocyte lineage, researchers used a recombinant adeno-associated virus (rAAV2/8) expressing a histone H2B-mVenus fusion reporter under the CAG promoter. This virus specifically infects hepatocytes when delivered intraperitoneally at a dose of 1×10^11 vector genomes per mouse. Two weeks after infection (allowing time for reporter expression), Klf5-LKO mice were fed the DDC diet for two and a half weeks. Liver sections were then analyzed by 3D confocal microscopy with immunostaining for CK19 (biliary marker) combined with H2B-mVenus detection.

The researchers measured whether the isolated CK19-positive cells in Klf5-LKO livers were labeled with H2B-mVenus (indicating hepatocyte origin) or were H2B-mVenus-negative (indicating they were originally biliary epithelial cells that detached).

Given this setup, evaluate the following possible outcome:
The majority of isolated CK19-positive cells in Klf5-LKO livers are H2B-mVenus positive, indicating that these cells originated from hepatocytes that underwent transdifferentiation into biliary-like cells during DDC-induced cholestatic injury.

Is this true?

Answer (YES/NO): NO